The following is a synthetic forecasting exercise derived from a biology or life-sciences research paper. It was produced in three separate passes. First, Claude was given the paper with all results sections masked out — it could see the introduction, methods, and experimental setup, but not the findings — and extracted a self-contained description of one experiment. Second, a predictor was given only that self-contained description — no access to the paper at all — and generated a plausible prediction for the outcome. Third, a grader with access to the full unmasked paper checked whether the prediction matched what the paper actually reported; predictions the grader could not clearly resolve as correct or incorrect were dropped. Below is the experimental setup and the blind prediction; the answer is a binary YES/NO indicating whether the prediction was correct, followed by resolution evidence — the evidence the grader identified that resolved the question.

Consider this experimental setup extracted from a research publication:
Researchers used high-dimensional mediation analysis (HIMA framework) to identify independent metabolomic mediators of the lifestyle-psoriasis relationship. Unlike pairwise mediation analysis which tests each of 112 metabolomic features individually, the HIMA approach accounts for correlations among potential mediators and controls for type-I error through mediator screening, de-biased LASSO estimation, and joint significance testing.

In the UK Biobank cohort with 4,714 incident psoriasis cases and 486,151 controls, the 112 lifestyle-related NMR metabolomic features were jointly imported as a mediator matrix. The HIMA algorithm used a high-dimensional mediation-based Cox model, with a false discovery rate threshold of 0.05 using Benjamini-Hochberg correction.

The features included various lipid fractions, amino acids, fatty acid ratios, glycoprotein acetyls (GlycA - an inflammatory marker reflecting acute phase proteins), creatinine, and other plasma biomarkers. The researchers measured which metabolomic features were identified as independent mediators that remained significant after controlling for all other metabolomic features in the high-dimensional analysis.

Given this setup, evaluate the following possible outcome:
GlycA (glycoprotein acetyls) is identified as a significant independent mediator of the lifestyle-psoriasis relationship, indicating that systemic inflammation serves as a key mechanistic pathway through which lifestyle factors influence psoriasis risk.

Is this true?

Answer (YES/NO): YES